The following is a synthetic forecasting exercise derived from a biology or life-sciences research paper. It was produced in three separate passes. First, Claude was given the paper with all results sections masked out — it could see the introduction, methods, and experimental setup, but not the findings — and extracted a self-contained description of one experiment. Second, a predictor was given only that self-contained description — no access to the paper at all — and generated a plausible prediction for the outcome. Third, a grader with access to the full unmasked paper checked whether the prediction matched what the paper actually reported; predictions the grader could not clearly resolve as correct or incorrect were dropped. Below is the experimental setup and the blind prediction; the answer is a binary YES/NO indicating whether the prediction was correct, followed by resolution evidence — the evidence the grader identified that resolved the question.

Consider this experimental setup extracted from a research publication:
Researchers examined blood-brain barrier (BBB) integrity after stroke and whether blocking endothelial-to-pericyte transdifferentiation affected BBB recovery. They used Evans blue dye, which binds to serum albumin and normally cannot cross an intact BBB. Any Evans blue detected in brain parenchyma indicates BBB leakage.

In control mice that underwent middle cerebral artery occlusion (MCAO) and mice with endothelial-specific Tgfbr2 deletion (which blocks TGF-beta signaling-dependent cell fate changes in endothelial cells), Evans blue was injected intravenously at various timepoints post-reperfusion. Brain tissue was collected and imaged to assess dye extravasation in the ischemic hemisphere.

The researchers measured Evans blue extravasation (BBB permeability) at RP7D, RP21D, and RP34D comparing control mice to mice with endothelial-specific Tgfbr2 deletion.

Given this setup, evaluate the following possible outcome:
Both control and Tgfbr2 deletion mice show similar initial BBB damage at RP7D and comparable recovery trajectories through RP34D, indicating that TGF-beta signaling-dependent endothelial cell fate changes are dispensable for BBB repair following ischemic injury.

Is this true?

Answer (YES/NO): NO